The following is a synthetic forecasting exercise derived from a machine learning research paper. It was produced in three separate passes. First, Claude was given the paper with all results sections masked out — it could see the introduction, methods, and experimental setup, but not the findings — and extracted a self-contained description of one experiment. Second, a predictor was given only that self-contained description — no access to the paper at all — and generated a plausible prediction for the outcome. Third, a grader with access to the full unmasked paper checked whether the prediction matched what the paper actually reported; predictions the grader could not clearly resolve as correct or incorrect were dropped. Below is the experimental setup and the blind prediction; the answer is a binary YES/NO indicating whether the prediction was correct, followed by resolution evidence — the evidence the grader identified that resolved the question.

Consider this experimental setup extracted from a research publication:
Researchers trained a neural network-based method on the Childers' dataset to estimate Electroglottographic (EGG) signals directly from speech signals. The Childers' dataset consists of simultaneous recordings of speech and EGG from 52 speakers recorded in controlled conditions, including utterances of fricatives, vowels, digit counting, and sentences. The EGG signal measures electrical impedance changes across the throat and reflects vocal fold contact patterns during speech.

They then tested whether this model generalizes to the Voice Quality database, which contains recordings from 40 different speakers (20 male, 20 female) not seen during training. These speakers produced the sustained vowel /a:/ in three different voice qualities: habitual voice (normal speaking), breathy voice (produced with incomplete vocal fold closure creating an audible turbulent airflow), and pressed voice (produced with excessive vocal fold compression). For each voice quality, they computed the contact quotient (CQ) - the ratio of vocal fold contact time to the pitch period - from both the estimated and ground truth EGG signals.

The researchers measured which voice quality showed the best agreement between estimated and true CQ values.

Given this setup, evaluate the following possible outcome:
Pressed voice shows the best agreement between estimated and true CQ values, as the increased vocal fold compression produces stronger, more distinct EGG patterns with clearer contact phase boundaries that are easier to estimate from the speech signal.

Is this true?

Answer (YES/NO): NO